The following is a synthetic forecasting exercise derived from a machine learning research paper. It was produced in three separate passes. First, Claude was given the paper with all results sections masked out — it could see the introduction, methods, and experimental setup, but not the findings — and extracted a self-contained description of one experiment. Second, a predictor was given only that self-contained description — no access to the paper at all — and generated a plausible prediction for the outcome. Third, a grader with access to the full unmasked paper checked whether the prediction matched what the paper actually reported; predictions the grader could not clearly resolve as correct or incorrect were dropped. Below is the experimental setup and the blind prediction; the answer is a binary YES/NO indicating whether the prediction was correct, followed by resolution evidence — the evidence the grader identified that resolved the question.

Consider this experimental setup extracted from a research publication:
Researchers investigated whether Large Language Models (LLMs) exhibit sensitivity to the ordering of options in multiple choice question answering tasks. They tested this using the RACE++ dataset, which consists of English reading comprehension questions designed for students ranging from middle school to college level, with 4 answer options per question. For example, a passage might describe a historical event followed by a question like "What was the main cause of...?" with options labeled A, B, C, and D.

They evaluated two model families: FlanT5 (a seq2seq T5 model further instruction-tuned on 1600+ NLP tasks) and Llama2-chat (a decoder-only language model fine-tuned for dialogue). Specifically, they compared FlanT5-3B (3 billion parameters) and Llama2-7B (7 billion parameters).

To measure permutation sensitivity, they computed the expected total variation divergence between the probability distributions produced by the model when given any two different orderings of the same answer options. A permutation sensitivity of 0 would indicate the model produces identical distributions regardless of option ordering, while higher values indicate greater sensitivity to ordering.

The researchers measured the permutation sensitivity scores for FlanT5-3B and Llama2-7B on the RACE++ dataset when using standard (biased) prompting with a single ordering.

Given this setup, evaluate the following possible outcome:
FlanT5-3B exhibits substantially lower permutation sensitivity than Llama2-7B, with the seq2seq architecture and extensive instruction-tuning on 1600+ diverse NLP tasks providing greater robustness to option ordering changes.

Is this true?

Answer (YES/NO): YES